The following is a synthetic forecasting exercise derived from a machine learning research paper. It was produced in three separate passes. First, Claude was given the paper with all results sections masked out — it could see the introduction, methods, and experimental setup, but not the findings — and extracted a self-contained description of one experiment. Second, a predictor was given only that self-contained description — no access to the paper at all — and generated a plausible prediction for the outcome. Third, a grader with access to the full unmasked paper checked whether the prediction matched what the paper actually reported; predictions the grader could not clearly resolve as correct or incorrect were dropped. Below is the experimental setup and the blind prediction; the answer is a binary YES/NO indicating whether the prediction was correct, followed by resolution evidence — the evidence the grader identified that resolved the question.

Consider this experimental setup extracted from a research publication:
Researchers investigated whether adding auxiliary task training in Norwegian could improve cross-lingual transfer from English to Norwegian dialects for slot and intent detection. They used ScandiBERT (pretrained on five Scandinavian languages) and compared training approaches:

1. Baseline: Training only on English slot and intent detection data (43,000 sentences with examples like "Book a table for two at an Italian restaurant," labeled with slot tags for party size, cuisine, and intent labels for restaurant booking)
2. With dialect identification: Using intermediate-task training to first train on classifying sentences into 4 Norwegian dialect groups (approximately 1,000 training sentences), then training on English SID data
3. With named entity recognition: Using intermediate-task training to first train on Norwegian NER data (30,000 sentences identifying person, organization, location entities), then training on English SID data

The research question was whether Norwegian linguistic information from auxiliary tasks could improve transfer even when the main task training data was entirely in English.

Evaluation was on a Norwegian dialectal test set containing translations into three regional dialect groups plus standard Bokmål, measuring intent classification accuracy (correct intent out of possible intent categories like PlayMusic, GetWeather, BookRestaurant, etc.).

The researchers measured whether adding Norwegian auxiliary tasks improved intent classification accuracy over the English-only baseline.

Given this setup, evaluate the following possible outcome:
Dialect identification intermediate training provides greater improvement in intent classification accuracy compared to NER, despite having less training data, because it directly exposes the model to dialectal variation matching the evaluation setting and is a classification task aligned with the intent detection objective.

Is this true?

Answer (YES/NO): NO